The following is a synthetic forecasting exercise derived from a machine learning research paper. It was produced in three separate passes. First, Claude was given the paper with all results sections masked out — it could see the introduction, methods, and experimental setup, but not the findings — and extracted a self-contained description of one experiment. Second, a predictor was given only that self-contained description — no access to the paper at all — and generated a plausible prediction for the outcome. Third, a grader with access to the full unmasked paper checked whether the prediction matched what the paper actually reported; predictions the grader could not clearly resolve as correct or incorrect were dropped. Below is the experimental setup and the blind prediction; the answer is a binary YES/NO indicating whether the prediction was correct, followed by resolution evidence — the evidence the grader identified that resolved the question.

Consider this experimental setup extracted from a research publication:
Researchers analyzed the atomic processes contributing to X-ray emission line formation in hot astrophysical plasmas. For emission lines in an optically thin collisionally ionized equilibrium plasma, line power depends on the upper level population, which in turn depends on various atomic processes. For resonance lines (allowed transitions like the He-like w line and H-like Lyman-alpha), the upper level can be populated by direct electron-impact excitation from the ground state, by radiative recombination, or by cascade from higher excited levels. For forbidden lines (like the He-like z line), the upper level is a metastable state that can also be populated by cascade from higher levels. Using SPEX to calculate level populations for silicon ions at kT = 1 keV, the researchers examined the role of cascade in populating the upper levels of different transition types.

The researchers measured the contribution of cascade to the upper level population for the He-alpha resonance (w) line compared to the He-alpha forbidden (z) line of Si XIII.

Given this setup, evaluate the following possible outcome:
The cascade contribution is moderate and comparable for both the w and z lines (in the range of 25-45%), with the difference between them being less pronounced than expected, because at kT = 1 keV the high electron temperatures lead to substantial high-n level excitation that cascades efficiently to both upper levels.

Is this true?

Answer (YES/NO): NO